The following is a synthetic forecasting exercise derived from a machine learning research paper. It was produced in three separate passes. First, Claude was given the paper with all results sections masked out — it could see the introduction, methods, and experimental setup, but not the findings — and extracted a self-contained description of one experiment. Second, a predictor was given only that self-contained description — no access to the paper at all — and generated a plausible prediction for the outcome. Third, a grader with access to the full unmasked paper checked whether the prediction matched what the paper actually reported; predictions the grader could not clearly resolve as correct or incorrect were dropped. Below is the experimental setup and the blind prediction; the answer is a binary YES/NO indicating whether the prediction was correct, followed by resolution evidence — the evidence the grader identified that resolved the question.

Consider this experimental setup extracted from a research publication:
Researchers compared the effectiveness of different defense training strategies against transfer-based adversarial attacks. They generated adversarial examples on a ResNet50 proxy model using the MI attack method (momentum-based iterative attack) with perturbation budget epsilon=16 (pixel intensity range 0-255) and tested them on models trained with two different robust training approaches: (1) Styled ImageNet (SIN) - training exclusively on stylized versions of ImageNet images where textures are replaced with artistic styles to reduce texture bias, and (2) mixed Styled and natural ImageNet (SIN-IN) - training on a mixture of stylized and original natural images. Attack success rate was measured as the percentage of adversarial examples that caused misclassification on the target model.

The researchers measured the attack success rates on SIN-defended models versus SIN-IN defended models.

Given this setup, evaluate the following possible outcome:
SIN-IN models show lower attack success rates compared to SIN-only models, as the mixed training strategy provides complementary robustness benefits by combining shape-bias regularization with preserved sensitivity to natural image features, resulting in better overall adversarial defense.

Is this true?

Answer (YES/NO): NO